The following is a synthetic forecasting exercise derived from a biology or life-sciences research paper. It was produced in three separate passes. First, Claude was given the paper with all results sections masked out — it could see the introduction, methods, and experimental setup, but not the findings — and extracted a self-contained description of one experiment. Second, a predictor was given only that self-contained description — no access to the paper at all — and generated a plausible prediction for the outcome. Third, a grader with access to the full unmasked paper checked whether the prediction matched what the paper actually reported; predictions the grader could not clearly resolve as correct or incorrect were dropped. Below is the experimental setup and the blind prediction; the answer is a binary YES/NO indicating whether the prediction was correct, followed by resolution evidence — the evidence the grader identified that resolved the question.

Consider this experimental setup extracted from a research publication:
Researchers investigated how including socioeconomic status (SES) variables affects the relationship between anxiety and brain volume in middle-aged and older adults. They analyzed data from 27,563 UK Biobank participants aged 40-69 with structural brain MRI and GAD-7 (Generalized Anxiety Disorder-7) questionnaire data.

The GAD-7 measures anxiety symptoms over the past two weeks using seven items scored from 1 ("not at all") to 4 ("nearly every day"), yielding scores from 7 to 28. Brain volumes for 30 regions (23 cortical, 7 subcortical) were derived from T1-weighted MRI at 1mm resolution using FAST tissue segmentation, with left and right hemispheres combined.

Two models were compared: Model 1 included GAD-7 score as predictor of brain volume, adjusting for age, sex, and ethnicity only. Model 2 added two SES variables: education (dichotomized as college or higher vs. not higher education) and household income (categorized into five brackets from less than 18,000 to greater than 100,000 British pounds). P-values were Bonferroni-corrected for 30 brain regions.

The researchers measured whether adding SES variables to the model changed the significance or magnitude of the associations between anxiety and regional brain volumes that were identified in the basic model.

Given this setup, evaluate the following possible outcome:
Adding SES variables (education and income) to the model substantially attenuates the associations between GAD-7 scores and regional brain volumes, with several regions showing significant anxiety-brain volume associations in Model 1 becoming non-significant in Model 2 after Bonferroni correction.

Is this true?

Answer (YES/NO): YES